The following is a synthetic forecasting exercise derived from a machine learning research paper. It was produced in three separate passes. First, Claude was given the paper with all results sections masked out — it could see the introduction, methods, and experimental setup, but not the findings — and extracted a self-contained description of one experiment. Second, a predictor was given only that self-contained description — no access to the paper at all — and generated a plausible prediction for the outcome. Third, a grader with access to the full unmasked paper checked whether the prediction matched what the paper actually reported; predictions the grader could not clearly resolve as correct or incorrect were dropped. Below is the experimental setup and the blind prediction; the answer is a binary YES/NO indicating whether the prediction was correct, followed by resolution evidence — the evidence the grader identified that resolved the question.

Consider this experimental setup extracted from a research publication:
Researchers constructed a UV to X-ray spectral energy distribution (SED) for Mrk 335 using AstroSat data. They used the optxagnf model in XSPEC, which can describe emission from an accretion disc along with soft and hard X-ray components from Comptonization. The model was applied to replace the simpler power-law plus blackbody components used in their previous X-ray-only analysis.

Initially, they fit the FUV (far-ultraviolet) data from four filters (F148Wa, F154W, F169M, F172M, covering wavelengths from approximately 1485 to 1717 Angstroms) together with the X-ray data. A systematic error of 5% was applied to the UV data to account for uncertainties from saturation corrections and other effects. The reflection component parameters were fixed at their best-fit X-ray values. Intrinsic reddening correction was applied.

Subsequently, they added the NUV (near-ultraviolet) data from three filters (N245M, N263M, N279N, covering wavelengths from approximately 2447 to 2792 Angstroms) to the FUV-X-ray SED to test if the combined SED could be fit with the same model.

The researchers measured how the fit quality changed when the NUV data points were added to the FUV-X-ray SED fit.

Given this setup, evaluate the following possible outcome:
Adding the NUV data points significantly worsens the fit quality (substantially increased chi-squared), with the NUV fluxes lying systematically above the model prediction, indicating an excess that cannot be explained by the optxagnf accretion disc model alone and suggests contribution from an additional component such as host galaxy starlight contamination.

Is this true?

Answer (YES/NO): NO